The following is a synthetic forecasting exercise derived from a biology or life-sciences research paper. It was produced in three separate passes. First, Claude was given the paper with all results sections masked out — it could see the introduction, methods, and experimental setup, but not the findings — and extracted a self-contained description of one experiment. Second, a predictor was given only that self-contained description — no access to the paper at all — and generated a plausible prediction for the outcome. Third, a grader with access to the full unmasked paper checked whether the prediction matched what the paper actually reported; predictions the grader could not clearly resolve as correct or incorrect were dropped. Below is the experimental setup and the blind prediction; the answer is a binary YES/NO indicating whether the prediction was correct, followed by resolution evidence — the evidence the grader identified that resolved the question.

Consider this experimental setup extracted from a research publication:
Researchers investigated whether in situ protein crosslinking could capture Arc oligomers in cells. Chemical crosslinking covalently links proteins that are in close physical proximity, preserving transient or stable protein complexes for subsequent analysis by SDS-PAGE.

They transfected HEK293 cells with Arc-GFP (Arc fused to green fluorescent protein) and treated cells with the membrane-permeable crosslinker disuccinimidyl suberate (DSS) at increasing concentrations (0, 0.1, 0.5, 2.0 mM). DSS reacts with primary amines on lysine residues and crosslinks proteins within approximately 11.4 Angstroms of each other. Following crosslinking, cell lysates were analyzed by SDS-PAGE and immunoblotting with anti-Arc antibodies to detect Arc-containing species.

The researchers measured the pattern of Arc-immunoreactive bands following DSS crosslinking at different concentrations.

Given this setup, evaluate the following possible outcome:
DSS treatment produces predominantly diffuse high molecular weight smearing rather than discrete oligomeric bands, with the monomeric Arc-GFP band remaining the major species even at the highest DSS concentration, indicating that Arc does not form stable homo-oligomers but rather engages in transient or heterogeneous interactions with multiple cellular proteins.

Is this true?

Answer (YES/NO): NO